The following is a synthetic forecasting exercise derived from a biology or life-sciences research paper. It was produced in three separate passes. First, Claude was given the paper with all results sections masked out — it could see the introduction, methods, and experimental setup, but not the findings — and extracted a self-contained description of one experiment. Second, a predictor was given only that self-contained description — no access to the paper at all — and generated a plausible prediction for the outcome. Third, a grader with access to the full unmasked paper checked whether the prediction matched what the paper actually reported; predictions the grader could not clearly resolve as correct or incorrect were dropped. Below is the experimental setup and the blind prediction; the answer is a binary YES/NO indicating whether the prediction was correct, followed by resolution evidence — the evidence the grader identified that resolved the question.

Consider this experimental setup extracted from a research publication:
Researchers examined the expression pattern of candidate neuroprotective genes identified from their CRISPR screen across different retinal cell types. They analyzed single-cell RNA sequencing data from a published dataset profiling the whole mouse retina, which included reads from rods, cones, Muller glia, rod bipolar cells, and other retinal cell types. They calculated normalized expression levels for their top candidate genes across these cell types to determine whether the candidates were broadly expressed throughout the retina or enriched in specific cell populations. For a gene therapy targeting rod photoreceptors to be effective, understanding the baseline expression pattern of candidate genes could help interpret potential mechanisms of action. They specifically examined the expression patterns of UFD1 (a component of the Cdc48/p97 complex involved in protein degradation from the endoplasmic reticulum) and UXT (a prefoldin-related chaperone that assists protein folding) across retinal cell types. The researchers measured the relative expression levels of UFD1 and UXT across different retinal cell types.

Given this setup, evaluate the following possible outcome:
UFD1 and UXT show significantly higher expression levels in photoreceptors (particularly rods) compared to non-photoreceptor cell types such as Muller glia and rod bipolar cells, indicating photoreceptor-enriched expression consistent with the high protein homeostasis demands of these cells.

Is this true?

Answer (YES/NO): NO